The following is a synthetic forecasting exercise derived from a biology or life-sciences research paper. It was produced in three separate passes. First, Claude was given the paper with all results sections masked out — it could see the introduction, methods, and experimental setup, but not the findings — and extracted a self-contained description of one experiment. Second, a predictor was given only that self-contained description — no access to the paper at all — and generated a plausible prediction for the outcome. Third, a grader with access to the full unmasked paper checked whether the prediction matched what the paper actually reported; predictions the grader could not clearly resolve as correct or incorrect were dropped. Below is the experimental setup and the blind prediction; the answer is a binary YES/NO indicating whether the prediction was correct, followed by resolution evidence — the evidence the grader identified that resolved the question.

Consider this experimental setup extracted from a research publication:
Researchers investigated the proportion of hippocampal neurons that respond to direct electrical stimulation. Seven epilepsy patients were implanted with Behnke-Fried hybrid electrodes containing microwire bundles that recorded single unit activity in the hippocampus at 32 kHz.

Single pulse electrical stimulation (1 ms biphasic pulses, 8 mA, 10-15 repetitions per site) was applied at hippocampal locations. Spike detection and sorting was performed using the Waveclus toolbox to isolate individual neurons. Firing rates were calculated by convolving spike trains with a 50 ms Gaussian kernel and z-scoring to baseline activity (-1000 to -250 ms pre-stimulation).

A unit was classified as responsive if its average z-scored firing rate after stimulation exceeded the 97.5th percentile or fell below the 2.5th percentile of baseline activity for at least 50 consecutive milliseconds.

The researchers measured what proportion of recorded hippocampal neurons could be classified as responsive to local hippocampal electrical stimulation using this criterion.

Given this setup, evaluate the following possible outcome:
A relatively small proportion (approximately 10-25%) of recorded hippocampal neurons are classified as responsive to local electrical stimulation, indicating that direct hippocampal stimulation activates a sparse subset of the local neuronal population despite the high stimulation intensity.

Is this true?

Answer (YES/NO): NO